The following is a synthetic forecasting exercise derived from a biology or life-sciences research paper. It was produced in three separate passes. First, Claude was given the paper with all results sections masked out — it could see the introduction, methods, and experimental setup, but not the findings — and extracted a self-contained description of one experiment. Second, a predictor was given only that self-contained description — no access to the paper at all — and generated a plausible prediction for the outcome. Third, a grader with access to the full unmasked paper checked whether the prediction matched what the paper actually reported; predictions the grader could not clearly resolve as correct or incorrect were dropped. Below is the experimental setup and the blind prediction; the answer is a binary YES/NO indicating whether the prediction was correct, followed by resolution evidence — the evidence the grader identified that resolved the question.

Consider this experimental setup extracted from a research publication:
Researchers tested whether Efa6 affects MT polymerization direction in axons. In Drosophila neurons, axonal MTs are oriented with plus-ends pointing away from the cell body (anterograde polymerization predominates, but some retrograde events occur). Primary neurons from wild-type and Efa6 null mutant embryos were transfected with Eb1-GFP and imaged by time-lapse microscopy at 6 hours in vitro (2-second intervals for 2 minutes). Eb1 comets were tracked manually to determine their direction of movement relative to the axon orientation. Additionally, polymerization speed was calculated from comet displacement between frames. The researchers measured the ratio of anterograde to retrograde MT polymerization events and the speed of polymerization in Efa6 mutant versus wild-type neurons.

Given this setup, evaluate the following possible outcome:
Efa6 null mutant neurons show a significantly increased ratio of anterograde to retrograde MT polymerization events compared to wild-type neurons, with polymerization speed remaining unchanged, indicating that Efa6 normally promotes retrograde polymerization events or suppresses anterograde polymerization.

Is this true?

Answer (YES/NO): NO